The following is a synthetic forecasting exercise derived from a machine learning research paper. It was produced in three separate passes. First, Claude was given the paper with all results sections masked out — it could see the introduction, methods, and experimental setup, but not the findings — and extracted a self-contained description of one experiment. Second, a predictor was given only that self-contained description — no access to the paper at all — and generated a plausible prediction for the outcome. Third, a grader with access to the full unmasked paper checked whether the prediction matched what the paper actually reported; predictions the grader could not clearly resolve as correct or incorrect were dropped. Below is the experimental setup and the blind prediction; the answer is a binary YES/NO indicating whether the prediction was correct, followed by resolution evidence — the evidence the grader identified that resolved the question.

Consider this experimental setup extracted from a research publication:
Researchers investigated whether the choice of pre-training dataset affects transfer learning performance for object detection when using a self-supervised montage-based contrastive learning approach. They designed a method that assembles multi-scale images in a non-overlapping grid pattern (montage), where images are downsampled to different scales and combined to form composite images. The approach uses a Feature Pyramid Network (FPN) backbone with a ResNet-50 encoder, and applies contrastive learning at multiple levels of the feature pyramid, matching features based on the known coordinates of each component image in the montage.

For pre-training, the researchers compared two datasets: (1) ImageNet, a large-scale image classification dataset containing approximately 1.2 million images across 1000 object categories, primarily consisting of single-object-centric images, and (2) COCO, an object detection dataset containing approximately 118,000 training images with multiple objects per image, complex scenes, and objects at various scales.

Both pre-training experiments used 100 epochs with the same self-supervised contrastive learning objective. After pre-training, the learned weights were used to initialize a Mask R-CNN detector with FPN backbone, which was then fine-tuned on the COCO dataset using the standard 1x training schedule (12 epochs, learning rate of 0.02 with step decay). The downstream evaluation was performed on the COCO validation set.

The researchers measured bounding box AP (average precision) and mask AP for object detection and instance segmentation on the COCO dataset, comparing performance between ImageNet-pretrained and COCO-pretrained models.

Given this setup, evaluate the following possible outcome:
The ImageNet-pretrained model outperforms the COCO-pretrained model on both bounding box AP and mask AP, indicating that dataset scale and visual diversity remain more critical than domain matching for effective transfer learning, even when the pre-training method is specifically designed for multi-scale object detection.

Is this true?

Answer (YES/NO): YES